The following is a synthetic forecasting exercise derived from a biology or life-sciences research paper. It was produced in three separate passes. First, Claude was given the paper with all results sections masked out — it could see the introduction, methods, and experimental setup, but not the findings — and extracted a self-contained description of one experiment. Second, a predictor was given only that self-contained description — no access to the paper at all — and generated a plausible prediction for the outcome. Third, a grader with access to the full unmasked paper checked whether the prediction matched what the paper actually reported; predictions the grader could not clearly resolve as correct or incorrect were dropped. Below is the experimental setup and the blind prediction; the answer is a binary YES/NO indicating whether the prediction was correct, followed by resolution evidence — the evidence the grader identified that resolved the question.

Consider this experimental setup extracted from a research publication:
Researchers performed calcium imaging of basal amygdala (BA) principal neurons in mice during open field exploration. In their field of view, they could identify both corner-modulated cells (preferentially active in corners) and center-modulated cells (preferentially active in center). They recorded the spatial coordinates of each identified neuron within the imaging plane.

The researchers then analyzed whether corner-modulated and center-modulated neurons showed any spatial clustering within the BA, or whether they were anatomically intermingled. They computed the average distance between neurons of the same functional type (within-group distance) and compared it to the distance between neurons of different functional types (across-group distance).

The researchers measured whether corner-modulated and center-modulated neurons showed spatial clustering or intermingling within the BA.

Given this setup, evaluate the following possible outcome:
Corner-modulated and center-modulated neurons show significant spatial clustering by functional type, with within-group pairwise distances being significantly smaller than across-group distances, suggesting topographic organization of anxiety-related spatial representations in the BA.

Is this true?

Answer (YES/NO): NO